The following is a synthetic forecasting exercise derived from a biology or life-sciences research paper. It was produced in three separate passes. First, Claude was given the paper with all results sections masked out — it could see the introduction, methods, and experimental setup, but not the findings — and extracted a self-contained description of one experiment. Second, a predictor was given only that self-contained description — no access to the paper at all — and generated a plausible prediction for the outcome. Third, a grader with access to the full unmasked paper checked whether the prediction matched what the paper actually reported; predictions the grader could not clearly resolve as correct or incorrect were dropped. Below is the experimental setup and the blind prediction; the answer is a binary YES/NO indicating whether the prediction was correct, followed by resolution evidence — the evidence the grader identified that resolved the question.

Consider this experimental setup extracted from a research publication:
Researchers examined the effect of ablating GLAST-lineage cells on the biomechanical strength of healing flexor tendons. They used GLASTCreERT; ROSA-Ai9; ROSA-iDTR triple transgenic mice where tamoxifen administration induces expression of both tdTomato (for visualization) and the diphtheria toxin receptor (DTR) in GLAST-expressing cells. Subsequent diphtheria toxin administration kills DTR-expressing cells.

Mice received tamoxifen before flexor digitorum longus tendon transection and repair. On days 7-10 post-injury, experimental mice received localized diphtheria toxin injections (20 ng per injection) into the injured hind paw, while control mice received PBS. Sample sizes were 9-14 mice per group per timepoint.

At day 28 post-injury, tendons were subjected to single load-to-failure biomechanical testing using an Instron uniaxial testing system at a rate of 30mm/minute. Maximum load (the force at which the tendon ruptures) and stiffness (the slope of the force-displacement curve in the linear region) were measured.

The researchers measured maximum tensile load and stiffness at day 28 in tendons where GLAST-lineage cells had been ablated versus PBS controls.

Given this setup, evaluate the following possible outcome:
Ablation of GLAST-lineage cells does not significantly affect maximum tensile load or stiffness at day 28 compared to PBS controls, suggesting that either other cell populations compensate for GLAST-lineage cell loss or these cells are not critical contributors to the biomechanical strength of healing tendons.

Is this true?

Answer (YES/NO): YES